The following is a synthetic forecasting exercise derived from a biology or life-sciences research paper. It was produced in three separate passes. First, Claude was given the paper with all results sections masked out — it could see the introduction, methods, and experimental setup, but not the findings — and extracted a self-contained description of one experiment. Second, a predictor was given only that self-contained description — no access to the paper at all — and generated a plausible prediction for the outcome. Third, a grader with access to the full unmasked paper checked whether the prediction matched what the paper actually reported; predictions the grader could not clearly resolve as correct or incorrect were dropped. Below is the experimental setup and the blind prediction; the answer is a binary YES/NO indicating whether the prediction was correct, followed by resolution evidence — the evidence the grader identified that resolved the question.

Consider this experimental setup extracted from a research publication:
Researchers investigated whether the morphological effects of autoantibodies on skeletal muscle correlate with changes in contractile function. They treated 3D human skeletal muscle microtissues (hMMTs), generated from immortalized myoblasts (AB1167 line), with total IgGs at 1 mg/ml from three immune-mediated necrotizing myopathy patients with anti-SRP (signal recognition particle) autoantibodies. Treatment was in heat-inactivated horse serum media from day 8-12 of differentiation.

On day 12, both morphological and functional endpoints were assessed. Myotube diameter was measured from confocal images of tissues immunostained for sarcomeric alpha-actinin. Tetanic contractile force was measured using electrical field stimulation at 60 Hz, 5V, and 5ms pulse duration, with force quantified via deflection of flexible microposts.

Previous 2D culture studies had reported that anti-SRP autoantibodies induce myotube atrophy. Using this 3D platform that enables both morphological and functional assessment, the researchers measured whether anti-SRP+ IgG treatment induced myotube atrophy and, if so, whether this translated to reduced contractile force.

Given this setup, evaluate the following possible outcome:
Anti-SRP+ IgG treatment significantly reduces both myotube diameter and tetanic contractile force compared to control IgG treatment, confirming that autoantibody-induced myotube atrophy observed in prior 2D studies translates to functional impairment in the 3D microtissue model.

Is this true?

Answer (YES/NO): NO